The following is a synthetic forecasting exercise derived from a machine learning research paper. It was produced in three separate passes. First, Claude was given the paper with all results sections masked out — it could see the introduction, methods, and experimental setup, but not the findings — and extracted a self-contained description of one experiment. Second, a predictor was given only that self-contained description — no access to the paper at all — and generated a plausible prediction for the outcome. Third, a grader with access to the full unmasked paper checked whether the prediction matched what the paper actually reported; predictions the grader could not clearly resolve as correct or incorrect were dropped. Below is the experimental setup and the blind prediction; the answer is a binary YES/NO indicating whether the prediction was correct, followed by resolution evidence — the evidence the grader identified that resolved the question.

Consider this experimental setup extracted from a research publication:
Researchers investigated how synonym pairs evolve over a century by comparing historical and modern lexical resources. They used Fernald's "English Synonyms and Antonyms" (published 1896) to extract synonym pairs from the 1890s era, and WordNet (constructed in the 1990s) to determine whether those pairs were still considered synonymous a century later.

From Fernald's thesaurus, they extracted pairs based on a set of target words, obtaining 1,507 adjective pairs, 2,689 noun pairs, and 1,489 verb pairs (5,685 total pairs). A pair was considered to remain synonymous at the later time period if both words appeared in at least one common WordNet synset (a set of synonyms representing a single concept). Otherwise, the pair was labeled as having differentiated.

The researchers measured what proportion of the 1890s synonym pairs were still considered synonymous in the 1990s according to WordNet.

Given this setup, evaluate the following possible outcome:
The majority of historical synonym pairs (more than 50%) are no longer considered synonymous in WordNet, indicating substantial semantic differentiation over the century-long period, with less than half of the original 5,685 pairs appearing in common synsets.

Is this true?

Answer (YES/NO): YES